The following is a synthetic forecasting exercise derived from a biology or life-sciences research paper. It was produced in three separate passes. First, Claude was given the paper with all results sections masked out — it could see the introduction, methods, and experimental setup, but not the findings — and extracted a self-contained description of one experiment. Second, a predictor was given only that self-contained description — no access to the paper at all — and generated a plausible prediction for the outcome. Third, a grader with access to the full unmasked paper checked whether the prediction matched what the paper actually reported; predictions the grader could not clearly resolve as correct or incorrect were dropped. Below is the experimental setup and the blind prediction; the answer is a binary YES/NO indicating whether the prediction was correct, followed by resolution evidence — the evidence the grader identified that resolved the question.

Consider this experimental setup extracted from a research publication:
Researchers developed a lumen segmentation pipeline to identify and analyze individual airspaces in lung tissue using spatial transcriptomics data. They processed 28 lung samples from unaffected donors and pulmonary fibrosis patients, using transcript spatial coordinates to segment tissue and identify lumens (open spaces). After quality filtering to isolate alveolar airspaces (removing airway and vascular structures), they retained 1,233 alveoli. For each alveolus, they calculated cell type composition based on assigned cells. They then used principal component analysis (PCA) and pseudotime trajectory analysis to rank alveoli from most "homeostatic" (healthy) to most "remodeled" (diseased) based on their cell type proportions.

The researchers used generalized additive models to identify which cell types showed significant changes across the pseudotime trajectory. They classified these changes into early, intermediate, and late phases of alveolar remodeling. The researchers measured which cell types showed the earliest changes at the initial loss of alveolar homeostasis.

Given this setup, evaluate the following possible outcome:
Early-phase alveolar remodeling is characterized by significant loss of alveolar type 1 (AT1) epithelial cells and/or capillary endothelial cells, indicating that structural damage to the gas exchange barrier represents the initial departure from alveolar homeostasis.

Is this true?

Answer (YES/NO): YES